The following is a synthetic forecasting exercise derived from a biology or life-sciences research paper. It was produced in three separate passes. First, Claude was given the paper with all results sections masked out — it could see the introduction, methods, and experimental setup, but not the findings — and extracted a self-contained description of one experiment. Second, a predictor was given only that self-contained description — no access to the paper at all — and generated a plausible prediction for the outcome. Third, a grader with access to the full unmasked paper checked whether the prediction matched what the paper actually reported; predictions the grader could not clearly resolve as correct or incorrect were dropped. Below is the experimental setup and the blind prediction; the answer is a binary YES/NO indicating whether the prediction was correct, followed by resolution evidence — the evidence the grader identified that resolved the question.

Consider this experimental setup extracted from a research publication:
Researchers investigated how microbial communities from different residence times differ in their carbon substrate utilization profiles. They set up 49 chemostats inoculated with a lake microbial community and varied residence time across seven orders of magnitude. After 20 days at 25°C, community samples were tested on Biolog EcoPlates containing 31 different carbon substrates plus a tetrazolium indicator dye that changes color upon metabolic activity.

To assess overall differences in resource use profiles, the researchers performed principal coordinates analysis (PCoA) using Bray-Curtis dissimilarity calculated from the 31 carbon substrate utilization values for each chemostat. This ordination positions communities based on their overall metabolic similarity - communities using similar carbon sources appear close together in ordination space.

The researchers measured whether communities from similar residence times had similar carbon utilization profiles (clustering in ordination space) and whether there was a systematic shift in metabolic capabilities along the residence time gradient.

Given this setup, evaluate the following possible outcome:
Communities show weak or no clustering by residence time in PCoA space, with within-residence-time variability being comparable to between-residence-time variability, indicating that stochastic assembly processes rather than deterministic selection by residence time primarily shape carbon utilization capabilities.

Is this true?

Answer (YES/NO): NO